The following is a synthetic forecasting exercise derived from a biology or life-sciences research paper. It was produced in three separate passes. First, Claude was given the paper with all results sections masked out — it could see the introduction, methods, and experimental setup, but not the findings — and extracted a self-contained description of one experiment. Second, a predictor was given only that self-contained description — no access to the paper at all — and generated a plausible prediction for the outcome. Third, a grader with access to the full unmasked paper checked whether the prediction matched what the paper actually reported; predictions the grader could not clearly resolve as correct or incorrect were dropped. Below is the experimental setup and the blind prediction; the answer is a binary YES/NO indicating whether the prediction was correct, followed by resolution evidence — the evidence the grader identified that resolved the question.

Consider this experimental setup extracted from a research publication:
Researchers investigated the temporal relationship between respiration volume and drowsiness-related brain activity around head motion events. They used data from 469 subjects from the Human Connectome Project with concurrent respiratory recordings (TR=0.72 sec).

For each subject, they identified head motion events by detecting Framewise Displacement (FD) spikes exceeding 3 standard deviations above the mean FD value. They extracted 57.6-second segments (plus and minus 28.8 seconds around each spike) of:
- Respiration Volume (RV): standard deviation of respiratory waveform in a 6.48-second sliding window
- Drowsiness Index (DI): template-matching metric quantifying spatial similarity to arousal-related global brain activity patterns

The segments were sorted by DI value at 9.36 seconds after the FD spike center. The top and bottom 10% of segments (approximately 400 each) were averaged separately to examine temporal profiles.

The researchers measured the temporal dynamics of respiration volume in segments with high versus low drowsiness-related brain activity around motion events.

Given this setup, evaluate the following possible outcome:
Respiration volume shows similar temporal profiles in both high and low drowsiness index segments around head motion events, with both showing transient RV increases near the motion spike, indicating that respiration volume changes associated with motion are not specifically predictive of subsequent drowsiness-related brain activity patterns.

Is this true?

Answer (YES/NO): NO